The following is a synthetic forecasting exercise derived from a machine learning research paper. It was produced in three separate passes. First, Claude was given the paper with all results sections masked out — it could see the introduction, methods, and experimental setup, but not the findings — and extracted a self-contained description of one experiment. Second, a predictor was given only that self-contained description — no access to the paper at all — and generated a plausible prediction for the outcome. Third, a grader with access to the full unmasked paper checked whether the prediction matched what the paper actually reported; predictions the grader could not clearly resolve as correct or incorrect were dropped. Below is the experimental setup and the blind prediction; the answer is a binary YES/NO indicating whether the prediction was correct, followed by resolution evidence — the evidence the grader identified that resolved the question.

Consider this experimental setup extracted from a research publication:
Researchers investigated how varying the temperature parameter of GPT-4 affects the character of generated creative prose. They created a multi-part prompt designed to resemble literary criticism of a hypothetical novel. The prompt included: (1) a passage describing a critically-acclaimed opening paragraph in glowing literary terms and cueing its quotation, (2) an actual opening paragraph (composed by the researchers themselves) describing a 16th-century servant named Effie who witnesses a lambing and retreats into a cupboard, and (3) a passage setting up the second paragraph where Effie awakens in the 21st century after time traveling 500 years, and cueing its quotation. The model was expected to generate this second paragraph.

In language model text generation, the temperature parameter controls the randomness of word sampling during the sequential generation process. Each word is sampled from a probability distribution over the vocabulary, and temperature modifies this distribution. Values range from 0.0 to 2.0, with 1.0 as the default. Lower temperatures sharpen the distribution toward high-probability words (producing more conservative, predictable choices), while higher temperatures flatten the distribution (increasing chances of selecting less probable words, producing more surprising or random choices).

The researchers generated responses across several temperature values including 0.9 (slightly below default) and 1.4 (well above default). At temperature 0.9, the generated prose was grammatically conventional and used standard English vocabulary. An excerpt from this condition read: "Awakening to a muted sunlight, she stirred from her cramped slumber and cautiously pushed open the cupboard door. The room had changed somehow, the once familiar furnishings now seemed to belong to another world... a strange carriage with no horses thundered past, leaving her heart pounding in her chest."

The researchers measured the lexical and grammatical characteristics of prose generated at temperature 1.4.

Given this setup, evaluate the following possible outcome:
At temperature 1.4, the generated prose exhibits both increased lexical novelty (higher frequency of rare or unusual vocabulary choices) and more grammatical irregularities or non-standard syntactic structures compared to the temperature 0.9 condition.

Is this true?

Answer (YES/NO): YES